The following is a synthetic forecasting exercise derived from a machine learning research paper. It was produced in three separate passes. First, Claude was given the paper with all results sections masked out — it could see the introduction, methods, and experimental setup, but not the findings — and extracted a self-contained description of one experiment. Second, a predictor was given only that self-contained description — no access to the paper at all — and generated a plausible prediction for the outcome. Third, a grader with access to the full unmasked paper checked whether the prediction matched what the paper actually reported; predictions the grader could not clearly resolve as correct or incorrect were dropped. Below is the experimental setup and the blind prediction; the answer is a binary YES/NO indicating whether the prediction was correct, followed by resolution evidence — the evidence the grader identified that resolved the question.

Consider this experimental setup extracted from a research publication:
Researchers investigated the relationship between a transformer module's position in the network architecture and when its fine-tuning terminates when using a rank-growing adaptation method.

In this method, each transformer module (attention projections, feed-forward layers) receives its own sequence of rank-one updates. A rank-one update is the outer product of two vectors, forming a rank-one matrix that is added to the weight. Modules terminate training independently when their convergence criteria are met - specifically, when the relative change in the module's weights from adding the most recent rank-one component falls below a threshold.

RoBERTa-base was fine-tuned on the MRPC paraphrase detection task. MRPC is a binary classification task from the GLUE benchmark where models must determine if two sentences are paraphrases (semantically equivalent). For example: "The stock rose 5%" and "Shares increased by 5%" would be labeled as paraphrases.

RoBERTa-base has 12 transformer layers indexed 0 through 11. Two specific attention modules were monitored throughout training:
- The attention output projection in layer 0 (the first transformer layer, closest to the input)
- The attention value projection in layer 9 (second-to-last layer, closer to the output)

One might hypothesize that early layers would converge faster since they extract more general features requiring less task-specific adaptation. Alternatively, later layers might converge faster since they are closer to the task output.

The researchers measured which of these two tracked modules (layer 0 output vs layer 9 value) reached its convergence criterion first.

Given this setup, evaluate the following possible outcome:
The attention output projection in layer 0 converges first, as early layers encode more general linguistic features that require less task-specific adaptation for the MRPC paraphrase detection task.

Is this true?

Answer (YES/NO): NO